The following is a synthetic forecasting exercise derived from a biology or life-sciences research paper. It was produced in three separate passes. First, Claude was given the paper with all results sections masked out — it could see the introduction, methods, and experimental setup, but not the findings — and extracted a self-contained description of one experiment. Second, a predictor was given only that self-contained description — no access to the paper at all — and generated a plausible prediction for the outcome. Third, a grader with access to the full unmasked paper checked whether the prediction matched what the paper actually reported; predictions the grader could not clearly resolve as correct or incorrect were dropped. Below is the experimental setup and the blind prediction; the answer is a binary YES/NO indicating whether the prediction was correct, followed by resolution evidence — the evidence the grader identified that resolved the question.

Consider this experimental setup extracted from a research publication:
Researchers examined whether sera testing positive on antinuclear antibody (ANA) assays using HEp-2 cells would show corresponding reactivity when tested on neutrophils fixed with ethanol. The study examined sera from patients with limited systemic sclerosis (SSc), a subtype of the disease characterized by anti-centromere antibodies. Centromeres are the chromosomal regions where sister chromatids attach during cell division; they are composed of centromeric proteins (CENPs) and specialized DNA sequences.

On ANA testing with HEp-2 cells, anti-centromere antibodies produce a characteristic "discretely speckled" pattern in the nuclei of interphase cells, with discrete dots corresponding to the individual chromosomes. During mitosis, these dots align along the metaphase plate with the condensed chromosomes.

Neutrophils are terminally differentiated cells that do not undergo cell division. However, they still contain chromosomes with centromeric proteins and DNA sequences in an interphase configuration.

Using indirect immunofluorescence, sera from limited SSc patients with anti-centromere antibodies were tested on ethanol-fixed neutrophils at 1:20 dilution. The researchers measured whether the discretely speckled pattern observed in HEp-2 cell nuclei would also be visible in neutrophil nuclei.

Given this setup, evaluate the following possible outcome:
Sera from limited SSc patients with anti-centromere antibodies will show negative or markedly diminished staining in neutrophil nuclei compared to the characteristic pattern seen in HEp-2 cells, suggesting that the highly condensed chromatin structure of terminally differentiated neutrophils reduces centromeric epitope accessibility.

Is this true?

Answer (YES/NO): NO